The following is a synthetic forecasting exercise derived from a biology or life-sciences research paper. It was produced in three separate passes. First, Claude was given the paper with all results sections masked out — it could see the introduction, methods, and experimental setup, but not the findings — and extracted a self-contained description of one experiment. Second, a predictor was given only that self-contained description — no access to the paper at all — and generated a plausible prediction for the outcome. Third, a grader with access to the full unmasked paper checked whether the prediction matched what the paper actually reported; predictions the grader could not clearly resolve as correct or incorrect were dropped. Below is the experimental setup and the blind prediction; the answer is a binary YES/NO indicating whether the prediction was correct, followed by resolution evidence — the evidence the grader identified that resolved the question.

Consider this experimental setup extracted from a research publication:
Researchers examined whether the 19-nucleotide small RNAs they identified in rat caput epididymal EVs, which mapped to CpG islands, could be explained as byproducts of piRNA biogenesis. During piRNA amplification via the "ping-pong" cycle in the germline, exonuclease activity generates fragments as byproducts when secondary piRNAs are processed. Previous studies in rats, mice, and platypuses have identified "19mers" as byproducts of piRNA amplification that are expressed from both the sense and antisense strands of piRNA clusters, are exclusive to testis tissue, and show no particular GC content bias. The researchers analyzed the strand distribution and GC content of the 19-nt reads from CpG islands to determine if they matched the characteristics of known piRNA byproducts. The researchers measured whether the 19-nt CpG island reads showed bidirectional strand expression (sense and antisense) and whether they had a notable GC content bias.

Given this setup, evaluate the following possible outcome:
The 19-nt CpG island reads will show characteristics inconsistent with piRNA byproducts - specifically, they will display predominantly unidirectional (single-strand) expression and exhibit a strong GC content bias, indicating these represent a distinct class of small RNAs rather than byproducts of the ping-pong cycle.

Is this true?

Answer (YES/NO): YES